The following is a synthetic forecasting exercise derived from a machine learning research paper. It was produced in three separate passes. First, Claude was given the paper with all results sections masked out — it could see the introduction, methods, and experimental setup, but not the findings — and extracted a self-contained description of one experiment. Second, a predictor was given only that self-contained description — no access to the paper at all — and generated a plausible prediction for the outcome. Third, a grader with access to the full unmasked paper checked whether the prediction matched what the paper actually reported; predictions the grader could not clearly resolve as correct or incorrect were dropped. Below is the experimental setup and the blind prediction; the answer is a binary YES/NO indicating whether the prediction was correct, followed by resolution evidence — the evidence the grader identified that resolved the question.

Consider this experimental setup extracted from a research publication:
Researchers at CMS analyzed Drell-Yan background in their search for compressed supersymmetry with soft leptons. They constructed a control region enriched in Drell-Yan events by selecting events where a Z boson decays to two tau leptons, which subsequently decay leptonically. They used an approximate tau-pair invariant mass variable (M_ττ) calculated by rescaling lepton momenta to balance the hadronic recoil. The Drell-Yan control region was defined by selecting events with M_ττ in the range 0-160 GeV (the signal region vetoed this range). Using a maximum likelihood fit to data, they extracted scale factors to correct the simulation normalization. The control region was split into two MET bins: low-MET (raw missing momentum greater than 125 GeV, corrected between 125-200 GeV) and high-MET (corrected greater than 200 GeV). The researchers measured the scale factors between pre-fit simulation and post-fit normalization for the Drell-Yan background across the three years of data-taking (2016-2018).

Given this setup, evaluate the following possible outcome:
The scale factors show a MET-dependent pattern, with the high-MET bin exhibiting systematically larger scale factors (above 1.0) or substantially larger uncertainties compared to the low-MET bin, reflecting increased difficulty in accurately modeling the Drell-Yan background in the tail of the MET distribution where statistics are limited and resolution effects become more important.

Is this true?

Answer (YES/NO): NO